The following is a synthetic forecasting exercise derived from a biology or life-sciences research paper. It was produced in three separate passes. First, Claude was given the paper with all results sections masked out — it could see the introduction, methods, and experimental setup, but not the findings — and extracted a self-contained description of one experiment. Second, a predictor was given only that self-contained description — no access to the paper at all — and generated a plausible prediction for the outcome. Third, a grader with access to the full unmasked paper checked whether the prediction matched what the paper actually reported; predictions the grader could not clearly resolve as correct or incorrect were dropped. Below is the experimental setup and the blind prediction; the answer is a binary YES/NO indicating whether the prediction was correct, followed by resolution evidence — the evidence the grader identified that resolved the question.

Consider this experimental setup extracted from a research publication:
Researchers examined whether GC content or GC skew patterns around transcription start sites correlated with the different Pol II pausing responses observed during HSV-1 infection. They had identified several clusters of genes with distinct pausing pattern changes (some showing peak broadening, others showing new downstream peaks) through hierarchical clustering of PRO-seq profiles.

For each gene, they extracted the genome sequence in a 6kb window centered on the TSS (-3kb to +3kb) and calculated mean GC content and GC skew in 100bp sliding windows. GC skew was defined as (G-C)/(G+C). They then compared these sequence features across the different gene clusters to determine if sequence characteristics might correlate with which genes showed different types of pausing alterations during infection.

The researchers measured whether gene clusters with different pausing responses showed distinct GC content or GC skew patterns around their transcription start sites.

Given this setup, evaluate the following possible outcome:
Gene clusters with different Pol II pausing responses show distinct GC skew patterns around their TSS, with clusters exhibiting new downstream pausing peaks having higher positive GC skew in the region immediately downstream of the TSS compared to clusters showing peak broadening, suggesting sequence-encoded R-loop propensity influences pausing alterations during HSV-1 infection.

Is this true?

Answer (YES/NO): NO